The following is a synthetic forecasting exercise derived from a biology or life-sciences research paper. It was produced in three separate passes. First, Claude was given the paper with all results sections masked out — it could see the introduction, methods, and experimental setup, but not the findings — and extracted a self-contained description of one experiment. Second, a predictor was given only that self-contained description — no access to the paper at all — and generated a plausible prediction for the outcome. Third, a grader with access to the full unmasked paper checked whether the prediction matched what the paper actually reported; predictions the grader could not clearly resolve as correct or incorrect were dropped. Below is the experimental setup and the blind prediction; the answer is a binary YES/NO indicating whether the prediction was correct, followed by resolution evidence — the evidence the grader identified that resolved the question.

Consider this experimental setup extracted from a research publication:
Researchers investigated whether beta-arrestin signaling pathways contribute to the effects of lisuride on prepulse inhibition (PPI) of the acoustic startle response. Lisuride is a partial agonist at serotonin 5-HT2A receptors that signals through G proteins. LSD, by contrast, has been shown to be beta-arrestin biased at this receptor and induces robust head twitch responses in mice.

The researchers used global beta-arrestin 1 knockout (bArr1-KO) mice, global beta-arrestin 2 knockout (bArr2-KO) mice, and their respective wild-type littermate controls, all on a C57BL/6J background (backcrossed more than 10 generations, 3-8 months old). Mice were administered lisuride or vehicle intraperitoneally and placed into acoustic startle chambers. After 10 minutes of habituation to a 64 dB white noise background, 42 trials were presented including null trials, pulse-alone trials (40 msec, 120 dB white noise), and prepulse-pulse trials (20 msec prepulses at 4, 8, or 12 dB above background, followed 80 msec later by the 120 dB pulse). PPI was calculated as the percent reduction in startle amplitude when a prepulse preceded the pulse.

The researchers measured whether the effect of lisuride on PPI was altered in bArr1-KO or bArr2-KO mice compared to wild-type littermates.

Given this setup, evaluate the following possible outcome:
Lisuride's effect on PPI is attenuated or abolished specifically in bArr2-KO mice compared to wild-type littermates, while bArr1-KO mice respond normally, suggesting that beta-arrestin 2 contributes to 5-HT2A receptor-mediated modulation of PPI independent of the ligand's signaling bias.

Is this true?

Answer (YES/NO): NO